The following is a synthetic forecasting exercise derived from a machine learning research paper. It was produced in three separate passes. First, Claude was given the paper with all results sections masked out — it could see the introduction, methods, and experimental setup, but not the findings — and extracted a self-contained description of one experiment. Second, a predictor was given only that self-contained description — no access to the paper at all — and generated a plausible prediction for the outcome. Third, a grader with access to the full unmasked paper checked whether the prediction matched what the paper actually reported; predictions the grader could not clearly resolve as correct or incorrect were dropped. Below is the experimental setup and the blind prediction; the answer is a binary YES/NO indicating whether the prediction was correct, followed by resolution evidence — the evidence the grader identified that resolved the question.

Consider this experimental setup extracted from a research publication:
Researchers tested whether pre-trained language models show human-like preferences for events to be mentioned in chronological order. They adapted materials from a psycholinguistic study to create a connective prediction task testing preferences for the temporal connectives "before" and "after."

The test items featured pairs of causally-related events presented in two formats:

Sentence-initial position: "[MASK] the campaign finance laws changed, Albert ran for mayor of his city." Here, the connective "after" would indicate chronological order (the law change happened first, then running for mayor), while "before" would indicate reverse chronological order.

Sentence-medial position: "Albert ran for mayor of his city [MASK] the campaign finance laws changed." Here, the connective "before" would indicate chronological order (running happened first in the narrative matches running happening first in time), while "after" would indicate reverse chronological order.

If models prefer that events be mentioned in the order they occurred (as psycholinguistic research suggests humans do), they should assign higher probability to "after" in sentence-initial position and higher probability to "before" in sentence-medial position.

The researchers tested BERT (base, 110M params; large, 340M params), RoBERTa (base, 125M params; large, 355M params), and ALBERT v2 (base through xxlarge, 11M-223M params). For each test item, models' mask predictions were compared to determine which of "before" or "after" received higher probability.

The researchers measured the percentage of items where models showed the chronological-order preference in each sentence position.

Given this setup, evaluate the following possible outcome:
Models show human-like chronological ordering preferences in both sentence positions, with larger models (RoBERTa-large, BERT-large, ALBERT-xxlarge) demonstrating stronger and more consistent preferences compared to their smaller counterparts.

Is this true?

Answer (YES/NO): NO